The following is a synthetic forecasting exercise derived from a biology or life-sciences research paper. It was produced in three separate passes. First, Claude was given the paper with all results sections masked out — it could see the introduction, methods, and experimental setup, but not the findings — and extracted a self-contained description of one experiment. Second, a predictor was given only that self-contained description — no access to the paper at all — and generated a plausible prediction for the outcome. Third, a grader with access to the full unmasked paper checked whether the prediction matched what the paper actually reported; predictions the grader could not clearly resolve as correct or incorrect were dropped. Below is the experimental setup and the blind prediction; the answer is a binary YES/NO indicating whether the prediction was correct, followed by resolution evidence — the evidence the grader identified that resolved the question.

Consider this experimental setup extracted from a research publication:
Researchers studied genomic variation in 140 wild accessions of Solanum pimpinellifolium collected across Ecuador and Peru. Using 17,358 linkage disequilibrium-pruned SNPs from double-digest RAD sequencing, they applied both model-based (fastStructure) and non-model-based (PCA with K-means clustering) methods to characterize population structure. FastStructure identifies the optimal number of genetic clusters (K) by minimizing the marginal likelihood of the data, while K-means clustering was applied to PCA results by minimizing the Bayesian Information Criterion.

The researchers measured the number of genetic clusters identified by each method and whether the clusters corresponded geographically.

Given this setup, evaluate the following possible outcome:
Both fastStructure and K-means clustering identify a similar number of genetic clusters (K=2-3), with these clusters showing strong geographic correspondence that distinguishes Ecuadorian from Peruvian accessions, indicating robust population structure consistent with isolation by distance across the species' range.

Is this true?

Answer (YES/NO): NO